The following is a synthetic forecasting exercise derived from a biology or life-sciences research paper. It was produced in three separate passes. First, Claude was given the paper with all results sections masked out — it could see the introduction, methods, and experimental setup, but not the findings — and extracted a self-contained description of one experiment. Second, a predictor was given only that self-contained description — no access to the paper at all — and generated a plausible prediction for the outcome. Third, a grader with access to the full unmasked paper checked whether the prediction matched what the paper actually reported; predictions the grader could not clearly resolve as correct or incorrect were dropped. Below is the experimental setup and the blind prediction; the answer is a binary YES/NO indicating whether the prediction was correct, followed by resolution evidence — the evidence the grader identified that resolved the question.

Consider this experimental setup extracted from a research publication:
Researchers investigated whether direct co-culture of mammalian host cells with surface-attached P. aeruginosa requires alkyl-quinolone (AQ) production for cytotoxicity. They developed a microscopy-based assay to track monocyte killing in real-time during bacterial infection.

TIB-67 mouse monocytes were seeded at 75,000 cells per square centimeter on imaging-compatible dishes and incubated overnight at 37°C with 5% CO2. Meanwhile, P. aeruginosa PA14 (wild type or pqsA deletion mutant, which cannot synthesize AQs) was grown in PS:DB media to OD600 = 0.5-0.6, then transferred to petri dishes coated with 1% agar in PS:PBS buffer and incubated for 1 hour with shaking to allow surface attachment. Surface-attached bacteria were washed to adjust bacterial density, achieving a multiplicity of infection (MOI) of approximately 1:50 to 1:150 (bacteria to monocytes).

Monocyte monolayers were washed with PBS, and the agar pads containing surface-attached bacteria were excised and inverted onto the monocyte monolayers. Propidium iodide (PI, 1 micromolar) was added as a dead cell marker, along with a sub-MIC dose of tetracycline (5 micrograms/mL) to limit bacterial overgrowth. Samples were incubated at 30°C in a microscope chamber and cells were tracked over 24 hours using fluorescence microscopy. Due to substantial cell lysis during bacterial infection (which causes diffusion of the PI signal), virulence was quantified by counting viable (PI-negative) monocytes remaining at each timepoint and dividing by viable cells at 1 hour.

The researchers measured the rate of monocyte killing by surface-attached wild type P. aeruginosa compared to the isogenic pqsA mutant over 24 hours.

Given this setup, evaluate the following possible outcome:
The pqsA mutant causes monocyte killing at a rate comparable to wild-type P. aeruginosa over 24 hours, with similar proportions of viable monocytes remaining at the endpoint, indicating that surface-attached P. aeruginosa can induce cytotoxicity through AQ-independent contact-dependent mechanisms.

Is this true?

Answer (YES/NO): NO